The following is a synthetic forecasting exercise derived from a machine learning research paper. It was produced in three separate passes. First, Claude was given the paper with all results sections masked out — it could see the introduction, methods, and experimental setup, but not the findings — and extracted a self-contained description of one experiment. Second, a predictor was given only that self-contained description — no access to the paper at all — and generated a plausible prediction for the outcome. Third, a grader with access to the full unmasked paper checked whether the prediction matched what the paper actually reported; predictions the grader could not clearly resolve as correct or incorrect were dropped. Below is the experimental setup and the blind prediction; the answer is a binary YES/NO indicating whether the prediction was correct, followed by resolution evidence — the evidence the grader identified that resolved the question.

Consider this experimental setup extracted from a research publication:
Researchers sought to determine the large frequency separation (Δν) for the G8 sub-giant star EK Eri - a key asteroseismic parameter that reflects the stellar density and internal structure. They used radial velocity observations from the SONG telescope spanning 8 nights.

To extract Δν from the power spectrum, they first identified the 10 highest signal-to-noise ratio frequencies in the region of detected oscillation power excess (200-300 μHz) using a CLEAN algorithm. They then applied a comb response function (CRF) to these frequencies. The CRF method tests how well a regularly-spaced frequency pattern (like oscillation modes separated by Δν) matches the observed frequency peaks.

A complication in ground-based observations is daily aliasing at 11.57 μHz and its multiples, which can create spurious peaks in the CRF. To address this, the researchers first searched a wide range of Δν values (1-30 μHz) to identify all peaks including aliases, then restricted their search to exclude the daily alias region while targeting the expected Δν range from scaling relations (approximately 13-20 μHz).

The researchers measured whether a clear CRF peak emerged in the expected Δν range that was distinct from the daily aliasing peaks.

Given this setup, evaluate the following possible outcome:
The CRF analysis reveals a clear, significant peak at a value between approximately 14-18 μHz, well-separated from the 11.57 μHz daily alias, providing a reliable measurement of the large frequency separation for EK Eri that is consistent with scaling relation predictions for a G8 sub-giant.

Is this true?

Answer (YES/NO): YES